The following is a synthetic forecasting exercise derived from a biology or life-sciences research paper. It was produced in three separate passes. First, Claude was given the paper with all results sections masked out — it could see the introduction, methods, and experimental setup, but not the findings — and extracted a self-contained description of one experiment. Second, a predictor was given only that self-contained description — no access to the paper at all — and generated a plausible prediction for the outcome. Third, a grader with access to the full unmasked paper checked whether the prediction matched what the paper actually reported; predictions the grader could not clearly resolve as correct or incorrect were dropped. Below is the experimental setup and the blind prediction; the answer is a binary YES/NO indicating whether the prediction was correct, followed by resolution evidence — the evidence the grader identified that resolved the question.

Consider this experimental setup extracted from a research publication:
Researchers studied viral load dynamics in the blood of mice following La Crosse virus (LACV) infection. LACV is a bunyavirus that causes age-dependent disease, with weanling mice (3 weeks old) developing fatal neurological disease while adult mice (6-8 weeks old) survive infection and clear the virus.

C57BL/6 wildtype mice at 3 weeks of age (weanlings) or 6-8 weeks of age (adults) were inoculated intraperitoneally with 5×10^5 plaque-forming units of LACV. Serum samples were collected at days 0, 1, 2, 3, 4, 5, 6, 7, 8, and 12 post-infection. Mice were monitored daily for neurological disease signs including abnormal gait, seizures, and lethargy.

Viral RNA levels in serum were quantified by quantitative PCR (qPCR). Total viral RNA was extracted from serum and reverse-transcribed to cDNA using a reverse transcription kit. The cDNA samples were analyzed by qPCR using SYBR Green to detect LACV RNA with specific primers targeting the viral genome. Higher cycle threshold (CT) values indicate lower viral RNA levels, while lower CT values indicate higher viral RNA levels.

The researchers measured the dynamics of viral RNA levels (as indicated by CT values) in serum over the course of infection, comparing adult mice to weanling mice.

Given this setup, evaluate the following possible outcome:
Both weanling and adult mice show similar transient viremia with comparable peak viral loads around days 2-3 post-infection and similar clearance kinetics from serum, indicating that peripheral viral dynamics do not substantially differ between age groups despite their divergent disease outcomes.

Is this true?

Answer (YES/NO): NO